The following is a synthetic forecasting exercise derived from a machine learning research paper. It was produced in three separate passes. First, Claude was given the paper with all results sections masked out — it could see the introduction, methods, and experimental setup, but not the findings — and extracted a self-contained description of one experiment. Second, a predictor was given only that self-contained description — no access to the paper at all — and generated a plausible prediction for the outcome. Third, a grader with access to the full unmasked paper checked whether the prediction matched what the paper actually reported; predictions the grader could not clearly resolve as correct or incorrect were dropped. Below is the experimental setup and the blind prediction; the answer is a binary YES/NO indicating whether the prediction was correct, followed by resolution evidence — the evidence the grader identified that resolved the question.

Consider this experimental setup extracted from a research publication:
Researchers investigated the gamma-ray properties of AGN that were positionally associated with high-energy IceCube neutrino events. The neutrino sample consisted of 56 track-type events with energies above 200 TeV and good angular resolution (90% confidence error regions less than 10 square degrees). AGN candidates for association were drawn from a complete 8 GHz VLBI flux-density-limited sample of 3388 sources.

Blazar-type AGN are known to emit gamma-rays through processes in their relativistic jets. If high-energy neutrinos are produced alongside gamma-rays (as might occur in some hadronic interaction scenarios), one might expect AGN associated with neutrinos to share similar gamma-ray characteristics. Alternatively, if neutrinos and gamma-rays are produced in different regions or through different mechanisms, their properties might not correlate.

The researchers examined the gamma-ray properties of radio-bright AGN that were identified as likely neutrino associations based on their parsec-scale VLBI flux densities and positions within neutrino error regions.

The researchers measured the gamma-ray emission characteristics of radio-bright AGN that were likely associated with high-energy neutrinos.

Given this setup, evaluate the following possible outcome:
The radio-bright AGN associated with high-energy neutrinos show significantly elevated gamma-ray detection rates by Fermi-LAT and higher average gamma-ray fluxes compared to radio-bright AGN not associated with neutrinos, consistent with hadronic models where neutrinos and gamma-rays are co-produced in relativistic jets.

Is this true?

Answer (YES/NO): NO